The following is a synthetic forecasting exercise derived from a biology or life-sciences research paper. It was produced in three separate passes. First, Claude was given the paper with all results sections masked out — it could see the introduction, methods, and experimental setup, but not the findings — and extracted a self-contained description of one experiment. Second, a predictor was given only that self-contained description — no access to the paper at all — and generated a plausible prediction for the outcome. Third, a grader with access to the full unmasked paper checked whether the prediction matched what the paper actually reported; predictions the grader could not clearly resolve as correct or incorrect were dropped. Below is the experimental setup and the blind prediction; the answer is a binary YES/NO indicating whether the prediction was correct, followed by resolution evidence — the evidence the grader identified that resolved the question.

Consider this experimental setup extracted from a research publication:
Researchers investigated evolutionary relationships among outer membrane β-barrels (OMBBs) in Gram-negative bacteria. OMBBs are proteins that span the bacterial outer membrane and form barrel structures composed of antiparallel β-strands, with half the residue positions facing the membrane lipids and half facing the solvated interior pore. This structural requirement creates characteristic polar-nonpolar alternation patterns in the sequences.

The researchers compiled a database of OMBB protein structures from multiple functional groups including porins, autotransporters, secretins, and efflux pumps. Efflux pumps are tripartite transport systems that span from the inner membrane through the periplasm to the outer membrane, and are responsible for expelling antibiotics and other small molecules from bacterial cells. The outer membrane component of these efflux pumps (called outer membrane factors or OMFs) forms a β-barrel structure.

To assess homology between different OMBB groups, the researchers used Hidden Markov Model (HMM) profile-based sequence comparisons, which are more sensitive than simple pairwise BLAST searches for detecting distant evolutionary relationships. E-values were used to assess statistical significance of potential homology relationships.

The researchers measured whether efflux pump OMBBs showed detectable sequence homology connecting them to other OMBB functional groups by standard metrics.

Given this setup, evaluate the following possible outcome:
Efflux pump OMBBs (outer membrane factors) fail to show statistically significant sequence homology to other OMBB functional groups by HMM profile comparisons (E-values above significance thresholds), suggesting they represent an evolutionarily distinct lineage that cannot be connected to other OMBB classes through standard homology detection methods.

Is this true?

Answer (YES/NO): YES